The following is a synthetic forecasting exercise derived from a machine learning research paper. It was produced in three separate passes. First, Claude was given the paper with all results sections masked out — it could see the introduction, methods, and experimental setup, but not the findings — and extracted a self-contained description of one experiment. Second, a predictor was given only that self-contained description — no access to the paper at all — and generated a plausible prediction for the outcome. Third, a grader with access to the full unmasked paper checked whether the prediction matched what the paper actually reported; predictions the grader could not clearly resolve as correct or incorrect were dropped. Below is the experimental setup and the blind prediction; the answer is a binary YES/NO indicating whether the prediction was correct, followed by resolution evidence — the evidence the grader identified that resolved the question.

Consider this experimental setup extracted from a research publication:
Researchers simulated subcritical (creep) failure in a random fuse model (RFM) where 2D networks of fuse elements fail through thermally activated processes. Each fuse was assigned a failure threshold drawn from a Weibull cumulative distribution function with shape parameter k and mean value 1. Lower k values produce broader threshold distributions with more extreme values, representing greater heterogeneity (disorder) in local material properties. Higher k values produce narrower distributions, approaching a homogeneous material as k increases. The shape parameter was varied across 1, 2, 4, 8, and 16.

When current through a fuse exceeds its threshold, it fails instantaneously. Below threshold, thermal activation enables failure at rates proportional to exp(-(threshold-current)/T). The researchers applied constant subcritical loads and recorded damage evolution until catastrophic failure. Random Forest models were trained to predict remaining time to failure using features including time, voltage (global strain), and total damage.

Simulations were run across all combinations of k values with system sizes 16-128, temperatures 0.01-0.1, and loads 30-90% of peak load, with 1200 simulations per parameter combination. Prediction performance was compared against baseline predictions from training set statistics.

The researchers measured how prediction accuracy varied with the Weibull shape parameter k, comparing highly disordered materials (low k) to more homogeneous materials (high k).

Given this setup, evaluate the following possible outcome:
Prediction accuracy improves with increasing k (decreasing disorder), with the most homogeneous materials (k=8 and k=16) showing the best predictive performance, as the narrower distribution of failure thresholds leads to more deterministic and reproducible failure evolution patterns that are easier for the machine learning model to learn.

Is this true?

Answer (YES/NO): NO